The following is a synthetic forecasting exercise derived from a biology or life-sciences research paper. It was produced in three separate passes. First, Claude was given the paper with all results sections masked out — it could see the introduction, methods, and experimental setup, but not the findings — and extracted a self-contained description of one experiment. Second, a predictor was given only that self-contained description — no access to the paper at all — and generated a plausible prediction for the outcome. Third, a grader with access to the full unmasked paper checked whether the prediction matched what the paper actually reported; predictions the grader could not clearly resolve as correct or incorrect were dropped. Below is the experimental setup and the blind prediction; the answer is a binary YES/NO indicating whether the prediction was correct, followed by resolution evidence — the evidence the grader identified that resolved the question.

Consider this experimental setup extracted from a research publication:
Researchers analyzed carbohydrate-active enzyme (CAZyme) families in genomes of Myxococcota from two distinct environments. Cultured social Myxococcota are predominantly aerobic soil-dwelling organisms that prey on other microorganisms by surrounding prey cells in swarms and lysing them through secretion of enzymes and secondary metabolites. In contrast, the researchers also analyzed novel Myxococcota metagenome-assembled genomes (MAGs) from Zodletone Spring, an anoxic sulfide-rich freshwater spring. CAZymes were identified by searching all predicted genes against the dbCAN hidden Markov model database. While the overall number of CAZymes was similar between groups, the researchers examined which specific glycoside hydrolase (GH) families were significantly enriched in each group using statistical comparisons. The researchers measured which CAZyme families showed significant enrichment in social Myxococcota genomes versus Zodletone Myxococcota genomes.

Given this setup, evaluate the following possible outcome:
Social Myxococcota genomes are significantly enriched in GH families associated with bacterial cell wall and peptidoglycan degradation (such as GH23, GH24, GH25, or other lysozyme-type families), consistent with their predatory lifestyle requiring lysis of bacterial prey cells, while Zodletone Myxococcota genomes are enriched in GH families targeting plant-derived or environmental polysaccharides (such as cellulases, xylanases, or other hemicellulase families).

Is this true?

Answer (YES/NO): YES